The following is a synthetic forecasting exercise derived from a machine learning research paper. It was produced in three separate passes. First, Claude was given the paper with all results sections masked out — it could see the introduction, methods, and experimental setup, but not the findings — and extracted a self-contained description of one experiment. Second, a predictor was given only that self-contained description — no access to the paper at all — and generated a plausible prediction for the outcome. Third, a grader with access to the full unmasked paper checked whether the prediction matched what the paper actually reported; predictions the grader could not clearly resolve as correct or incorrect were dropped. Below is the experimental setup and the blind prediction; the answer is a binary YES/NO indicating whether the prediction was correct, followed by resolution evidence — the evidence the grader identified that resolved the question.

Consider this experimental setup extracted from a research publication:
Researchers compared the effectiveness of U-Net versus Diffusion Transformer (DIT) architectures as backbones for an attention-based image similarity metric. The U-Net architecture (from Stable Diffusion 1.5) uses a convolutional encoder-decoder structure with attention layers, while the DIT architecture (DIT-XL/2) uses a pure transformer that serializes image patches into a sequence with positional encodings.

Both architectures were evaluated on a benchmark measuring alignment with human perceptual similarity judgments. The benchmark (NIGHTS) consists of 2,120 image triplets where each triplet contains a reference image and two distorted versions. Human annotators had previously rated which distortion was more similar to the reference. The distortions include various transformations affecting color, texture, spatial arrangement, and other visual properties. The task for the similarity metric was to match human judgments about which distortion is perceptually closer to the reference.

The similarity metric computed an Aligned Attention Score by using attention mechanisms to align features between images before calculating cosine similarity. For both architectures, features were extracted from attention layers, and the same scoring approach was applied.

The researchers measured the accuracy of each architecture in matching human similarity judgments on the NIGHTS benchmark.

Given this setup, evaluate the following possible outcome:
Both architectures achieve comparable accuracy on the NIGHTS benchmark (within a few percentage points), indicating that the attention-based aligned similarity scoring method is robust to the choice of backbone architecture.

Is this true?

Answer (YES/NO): NO